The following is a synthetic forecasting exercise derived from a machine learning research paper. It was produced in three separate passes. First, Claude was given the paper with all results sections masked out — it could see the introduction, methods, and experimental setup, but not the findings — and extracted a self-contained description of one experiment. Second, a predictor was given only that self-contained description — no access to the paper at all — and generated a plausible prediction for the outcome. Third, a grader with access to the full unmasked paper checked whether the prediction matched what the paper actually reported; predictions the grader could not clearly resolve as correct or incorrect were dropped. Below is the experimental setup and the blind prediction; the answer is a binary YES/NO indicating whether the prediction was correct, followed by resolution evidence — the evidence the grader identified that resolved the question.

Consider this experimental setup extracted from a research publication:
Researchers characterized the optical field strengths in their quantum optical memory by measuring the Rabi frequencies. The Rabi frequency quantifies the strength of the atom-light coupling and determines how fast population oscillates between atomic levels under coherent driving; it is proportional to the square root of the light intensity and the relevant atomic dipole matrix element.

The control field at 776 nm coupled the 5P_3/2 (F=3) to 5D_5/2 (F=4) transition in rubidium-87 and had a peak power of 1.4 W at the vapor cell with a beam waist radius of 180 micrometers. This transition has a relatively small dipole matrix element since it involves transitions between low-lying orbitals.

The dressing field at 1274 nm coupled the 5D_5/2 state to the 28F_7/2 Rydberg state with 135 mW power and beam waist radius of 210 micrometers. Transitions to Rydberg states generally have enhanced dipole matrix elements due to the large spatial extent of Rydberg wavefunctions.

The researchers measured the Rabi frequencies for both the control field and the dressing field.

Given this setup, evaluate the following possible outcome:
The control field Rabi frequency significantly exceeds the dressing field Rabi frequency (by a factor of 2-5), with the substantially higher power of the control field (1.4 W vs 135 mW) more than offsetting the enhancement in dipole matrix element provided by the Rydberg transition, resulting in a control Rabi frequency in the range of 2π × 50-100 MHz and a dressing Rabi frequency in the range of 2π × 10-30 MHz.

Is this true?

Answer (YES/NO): NO